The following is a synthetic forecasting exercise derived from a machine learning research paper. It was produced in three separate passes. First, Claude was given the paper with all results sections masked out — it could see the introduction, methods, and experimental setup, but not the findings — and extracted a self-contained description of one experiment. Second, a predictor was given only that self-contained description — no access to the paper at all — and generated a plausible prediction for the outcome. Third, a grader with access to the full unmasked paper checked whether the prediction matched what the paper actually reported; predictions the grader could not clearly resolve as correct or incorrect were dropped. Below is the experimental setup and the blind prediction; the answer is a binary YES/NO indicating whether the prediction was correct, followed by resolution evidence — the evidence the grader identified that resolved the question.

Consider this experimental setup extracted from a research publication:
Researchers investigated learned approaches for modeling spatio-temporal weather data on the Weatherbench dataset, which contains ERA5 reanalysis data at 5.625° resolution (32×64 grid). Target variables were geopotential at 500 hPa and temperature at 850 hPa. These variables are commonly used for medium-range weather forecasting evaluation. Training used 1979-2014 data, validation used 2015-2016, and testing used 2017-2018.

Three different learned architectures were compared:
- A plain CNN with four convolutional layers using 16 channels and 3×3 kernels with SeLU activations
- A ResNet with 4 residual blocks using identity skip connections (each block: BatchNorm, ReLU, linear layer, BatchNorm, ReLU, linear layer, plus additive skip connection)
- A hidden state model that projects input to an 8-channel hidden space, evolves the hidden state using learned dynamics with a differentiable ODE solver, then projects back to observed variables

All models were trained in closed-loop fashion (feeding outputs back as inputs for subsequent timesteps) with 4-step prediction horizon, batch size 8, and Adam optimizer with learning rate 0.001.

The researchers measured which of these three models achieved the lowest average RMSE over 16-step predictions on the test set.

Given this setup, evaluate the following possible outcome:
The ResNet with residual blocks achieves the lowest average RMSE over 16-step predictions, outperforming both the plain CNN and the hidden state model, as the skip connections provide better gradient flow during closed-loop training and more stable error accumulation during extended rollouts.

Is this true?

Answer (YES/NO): NO